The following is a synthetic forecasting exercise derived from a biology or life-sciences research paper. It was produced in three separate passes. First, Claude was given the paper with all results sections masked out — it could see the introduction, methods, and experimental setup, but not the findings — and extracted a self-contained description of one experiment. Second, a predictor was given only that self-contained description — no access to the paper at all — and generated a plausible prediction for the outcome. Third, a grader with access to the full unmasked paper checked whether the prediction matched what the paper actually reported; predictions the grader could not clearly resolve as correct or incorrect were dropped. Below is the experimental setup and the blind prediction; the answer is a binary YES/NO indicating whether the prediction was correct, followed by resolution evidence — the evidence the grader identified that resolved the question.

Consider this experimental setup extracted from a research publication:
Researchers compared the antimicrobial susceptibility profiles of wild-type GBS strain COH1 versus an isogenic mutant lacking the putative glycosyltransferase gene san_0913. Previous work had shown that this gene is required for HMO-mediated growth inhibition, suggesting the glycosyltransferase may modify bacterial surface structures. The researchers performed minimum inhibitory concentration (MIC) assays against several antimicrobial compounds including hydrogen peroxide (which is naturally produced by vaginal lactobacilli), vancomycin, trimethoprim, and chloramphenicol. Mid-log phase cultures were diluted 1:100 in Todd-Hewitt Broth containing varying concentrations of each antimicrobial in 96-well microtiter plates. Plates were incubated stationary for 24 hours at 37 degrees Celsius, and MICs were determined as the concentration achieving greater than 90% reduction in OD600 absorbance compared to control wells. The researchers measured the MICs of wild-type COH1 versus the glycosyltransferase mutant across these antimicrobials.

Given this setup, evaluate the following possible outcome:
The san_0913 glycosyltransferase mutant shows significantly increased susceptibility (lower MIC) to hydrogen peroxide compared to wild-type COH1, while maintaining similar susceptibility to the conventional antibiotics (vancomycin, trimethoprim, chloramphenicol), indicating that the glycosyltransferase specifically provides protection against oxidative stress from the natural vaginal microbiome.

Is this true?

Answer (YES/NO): NO